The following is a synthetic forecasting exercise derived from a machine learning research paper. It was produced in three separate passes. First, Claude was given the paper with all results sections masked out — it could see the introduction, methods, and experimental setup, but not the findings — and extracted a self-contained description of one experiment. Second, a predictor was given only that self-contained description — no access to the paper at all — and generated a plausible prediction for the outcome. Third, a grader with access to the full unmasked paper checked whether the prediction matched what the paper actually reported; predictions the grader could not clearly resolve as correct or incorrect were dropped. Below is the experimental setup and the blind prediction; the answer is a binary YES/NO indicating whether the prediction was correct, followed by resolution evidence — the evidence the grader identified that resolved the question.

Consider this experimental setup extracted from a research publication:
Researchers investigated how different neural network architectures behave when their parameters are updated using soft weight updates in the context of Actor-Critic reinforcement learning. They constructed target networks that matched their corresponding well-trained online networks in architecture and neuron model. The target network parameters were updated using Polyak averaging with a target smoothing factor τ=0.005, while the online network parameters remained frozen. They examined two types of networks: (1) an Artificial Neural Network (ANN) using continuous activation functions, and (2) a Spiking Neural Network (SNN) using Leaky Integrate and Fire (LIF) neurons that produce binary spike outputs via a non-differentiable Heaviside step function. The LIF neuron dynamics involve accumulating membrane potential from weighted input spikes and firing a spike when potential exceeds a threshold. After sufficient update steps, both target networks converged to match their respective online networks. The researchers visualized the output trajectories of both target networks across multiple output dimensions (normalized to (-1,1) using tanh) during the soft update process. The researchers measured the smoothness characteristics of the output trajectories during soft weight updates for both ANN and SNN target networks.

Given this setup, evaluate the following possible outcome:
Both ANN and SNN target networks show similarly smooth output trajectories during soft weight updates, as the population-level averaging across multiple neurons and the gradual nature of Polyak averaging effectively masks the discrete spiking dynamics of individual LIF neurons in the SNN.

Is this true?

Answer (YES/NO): NO